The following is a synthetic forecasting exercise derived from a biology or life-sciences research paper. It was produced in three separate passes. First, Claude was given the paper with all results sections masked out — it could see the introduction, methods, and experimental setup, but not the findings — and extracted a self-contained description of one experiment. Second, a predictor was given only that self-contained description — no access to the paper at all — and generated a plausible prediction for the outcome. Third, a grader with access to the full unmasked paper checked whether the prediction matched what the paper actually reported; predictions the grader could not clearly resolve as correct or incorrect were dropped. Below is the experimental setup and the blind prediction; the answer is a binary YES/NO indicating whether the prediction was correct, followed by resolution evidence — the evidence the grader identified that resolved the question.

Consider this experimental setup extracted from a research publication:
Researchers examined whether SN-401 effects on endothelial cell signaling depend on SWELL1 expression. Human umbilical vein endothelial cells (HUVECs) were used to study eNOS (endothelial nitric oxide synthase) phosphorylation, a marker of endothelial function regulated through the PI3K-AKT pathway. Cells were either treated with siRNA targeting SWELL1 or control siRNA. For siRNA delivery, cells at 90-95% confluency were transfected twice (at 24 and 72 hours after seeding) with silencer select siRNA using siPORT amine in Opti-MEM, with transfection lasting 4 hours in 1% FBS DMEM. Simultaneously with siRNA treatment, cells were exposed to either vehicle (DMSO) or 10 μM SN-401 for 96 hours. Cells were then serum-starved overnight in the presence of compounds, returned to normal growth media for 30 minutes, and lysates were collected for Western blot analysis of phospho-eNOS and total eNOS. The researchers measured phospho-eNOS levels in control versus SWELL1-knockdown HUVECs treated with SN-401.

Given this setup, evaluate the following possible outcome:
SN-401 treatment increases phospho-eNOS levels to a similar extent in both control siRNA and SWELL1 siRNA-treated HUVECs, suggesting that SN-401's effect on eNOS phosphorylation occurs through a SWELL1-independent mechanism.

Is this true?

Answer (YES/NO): NO